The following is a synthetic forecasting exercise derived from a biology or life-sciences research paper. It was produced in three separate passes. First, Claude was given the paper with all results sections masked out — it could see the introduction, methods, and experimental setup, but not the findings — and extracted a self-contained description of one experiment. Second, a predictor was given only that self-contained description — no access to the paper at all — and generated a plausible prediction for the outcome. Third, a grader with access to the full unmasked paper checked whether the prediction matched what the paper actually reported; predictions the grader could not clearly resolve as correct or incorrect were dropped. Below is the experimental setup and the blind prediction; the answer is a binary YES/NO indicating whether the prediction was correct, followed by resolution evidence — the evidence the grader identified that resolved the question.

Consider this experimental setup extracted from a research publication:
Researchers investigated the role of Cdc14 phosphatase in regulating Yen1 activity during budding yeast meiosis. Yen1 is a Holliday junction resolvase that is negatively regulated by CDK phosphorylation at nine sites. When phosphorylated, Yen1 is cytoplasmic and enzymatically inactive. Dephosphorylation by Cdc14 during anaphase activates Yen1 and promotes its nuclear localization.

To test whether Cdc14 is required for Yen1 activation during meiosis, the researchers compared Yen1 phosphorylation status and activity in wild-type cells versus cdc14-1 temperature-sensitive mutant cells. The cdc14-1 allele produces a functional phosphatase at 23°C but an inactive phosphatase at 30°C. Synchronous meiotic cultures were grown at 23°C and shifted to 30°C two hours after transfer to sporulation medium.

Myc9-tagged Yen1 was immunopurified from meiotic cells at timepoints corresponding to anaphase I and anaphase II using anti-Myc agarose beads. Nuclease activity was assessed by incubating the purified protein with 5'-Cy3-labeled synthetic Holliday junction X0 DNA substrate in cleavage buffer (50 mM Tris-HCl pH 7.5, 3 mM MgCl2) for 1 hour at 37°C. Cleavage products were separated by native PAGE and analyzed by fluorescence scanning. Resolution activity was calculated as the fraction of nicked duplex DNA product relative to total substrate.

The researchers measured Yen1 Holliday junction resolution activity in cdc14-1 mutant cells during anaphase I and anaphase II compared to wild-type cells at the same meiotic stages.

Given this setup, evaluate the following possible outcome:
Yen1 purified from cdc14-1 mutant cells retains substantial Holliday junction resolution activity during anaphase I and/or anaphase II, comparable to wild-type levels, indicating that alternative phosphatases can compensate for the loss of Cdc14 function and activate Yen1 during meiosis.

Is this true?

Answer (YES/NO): NO